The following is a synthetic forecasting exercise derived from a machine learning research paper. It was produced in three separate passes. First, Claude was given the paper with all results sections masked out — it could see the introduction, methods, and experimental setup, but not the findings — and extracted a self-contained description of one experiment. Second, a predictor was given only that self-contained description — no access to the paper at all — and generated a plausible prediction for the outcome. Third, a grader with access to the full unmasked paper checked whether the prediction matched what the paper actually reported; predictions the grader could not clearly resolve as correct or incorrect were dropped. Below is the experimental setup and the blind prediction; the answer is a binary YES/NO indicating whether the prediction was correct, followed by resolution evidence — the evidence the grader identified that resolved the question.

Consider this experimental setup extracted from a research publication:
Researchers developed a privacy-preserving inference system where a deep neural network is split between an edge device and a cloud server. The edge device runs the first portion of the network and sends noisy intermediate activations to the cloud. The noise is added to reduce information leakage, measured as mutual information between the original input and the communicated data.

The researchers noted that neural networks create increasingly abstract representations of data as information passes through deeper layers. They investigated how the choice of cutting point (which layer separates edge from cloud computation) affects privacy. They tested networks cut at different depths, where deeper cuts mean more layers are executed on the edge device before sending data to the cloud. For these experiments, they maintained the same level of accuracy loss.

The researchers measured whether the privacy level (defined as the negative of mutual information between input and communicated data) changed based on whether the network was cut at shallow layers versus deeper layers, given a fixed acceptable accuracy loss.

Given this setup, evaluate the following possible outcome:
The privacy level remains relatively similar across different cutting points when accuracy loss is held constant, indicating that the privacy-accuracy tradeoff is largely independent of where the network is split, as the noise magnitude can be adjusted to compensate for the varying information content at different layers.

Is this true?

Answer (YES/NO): NO